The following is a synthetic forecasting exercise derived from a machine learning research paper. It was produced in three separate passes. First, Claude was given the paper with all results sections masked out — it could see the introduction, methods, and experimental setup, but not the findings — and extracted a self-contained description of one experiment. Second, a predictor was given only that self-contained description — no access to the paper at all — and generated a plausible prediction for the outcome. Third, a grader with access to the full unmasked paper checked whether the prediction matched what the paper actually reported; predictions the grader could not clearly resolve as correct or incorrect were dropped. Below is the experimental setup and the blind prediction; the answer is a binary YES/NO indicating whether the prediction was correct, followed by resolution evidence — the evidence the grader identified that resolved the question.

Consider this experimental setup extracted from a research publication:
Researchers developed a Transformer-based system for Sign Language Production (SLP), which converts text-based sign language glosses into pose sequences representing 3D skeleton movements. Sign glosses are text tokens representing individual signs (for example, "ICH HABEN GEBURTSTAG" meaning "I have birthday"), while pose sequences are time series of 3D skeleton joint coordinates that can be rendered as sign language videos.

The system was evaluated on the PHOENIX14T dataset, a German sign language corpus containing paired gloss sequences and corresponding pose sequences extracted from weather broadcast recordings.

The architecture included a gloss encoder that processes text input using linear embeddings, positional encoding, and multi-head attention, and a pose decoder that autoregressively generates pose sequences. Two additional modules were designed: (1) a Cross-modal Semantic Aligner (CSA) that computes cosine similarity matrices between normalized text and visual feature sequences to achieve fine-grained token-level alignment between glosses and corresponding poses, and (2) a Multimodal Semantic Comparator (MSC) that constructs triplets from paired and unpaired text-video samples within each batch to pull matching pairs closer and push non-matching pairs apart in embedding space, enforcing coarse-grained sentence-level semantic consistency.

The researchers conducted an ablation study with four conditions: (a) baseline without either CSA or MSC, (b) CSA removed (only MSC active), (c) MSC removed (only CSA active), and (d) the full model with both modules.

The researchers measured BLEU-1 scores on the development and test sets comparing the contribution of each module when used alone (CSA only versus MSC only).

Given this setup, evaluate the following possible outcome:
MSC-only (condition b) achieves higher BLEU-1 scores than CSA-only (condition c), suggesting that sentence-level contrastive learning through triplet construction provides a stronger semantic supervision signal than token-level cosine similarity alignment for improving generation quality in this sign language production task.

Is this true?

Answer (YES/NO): NO